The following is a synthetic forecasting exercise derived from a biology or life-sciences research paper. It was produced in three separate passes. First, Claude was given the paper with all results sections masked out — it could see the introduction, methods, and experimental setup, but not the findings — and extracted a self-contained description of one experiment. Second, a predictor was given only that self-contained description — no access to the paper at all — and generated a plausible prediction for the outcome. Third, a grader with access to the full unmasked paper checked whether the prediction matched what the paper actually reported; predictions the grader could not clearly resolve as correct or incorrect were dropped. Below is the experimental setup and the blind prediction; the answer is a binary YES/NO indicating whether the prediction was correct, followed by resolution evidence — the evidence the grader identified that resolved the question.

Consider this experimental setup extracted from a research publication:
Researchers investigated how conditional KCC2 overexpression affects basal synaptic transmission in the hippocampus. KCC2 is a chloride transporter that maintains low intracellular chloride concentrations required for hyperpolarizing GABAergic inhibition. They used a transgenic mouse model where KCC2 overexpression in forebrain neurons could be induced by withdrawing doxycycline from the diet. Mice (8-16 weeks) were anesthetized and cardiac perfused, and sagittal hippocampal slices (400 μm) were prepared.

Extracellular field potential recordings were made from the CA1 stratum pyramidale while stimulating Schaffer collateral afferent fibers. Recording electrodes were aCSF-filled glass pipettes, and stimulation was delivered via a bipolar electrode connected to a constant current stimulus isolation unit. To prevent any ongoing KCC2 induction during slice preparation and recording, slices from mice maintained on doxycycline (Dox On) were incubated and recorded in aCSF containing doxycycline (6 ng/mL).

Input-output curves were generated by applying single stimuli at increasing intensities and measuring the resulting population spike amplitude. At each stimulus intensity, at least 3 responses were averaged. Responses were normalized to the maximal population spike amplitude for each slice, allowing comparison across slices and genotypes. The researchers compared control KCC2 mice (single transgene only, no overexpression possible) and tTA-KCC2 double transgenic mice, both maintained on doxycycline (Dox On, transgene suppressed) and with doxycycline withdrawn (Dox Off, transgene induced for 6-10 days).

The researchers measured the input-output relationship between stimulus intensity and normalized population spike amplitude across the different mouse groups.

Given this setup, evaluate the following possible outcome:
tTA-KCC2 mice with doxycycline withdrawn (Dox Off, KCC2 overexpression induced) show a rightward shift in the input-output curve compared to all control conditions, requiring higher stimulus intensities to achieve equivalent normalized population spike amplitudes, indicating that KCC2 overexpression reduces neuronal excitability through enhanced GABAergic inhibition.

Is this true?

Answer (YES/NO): NO